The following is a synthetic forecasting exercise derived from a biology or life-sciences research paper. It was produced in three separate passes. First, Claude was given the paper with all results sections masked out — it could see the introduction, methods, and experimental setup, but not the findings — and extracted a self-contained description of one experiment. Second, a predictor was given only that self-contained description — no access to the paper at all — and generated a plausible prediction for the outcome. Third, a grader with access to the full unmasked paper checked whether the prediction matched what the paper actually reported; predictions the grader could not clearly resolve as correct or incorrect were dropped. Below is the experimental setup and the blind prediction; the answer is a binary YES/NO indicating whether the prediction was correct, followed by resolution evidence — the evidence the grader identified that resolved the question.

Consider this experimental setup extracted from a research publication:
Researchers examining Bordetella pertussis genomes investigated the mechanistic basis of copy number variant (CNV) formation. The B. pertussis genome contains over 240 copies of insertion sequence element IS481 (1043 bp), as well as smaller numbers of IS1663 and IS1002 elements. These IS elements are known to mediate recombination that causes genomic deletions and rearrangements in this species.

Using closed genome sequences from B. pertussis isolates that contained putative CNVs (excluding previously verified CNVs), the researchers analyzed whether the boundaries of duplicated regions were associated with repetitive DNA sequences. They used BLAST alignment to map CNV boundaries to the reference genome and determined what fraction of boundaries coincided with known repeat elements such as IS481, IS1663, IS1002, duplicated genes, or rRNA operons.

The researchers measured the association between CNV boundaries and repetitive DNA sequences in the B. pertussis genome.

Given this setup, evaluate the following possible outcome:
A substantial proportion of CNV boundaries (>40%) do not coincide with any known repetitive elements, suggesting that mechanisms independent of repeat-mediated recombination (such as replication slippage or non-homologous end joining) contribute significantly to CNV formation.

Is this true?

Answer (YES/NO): NO